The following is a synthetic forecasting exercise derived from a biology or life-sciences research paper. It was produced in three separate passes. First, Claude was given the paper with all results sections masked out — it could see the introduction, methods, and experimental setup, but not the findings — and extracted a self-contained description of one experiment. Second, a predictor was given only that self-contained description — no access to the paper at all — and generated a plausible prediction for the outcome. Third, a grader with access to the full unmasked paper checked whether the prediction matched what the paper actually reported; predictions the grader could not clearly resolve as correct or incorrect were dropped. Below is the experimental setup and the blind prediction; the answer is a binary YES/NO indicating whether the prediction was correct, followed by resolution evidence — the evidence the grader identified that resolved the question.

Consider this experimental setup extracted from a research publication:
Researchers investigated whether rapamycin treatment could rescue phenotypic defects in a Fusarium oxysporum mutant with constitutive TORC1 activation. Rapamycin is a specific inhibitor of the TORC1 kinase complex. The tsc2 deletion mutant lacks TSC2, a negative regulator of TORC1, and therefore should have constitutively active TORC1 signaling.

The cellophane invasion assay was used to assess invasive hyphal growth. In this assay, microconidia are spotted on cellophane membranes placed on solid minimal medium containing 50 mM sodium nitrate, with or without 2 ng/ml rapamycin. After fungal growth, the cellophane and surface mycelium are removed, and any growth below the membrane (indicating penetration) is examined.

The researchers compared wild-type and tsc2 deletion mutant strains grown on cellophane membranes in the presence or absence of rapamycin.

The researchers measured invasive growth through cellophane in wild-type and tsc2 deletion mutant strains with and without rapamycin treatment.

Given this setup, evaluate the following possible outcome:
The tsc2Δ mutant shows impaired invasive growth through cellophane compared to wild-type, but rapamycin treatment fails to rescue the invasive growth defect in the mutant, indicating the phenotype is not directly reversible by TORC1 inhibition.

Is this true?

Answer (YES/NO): NO